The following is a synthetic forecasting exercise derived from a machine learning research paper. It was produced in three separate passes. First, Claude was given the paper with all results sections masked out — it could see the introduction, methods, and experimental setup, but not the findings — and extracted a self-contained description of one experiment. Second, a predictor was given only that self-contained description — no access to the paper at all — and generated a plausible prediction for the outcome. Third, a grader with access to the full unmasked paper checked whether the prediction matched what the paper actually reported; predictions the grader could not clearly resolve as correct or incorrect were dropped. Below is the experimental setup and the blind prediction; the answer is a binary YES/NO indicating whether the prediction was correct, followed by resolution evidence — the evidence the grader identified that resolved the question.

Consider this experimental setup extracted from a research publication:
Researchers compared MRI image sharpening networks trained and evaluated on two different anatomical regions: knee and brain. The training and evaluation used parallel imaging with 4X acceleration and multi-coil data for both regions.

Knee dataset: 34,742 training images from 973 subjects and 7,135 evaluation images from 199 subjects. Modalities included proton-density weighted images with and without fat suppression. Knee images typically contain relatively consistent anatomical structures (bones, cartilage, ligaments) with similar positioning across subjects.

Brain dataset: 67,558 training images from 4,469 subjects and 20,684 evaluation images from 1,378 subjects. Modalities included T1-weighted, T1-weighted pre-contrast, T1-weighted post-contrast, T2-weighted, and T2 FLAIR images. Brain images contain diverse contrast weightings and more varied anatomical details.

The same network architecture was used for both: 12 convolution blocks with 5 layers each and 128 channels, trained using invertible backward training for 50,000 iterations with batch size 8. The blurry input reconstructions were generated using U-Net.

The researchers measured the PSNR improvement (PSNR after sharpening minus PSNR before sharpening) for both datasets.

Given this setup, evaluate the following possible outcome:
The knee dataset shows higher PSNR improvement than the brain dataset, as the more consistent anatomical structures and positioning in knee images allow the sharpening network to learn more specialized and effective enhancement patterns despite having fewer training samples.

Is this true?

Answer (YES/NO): NO